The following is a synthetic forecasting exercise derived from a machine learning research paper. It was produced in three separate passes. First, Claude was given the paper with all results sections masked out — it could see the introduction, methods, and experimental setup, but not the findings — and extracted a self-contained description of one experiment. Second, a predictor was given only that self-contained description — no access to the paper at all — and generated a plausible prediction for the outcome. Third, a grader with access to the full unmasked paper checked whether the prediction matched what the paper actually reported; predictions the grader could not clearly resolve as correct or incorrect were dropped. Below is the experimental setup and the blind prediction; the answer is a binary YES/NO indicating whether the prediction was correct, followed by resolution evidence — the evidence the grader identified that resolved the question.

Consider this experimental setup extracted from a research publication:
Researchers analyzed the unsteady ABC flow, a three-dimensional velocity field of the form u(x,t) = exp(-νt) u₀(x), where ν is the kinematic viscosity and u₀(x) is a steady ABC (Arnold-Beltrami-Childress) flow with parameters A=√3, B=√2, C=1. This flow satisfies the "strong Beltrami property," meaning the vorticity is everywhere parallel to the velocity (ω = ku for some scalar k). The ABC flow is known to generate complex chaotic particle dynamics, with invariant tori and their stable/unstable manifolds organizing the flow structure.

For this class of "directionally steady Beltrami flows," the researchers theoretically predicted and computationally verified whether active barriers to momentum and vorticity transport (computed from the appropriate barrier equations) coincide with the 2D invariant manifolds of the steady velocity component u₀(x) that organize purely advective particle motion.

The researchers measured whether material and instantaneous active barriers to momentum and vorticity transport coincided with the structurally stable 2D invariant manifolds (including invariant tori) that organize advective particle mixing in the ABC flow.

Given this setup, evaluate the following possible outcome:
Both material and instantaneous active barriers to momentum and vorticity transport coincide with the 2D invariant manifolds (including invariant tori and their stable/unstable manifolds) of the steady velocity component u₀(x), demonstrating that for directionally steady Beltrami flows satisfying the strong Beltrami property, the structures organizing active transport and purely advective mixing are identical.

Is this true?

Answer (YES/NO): YES